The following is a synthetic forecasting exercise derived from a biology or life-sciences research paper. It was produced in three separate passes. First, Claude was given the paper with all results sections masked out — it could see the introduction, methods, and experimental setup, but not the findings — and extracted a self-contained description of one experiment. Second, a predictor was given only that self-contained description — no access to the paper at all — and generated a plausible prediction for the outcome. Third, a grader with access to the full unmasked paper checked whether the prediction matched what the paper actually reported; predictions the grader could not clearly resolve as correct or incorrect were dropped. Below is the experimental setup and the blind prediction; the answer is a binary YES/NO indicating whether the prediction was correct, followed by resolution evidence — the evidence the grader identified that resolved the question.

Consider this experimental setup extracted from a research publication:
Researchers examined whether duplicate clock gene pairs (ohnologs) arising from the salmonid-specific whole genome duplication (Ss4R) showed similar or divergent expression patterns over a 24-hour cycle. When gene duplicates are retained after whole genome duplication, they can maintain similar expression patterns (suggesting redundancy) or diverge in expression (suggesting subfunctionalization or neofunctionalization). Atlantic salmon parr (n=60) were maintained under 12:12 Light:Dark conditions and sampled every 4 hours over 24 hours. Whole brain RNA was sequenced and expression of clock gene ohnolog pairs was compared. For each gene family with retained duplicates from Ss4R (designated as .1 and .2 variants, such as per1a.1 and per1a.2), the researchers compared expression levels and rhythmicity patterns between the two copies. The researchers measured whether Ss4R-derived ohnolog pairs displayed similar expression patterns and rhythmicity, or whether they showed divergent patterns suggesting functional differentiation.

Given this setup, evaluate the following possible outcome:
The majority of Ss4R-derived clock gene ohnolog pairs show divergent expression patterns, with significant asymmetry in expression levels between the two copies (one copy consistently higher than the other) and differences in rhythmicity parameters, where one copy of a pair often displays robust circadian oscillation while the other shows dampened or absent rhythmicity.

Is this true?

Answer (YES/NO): NO